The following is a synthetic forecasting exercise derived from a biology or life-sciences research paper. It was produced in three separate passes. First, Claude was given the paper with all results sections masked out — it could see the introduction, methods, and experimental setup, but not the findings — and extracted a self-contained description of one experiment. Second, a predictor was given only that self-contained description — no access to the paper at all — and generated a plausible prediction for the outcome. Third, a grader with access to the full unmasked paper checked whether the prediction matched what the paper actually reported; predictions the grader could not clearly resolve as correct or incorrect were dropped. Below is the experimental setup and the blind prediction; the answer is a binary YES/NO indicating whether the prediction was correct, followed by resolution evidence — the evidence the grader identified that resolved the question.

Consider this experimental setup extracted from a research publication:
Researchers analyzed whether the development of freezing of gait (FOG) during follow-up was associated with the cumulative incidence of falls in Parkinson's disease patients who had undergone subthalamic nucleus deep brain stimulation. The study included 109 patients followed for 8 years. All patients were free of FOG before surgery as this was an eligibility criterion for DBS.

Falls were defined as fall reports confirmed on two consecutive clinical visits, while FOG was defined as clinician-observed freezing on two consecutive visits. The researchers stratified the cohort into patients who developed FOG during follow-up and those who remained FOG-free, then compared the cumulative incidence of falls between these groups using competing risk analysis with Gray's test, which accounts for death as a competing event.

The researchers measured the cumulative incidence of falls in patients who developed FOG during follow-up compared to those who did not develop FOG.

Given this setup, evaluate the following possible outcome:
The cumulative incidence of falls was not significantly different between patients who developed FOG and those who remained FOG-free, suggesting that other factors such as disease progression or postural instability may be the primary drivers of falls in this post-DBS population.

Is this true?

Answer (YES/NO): NO